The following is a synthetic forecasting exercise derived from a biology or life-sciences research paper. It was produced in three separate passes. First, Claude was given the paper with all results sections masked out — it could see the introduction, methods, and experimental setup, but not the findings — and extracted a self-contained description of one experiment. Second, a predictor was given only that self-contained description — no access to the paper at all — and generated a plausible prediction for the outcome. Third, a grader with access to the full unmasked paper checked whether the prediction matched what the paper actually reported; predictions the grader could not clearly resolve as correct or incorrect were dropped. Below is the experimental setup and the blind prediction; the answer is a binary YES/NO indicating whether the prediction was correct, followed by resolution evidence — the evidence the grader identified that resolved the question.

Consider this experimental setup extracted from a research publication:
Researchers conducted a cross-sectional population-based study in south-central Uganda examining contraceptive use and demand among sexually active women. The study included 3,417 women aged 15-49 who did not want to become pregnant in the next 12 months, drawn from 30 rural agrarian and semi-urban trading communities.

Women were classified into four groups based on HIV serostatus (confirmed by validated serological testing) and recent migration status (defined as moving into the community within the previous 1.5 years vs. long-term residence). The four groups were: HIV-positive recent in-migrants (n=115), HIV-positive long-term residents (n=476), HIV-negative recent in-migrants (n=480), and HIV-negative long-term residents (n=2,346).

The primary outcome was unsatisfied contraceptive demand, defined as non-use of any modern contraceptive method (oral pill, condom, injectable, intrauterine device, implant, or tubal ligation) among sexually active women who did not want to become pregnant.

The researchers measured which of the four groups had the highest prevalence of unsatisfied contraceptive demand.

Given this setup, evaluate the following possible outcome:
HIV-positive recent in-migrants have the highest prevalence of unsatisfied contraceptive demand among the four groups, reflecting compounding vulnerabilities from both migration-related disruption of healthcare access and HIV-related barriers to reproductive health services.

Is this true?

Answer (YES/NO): YES